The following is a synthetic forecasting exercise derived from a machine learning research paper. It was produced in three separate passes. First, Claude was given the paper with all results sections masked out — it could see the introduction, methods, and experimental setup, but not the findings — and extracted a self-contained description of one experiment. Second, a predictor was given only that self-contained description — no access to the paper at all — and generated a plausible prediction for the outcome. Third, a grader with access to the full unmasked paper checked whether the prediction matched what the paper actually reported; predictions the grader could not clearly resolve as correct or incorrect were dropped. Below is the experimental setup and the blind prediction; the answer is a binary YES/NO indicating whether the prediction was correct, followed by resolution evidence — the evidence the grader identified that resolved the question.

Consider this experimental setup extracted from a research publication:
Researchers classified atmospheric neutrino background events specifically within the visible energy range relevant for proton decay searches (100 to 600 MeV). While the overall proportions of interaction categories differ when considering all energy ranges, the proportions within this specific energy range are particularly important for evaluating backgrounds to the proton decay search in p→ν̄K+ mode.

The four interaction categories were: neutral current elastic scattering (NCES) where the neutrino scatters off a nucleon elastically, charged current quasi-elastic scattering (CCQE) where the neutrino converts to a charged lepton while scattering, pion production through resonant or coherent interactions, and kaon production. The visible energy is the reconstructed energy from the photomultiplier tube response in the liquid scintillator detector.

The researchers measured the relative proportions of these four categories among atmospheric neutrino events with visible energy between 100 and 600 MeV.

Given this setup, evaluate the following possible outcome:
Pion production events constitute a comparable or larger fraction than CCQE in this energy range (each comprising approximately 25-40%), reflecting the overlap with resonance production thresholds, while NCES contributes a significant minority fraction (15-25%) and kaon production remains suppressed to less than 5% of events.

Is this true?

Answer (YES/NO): NO